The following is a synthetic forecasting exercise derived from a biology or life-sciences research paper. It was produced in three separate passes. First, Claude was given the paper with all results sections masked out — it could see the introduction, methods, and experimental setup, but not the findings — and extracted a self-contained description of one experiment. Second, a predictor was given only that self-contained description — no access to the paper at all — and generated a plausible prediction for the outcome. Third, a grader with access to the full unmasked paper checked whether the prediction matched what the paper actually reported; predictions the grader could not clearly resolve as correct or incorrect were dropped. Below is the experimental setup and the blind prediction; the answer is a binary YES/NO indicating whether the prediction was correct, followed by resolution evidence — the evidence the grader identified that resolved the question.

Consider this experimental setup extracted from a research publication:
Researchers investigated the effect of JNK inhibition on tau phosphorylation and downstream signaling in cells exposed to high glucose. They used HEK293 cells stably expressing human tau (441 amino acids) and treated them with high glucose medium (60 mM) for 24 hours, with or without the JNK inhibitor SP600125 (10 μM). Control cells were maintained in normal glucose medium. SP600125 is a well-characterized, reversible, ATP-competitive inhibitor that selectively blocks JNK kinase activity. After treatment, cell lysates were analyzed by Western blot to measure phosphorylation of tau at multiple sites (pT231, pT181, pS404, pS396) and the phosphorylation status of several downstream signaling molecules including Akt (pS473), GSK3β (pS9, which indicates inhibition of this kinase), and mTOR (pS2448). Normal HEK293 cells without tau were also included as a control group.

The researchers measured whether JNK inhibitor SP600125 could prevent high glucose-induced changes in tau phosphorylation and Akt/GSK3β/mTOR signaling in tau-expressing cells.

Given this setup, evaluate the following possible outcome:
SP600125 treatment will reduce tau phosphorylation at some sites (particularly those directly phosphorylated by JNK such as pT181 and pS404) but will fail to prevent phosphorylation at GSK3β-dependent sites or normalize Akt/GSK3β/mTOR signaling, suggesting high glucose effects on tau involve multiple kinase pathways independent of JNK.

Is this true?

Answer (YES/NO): NO